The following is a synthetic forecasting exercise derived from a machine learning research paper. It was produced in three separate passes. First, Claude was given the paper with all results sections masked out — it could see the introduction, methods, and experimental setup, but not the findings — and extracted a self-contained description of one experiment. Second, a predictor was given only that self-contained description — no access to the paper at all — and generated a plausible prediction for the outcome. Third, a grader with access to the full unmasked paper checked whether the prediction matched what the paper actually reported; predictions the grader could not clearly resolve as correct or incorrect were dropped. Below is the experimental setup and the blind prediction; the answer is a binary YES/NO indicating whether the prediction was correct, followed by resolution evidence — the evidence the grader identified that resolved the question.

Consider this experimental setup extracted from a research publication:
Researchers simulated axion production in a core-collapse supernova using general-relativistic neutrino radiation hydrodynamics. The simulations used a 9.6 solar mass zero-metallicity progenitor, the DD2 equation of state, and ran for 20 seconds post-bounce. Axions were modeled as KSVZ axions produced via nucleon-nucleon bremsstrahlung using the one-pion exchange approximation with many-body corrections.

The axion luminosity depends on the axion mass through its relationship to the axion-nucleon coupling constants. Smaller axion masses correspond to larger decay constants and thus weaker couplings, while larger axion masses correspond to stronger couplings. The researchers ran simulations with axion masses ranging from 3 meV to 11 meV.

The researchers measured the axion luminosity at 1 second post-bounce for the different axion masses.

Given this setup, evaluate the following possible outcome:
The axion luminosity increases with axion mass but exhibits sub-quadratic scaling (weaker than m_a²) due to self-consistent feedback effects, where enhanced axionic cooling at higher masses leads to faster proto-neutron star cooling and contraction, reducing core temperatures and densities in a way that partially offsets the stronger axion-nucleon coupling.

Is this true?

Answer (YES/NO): NO